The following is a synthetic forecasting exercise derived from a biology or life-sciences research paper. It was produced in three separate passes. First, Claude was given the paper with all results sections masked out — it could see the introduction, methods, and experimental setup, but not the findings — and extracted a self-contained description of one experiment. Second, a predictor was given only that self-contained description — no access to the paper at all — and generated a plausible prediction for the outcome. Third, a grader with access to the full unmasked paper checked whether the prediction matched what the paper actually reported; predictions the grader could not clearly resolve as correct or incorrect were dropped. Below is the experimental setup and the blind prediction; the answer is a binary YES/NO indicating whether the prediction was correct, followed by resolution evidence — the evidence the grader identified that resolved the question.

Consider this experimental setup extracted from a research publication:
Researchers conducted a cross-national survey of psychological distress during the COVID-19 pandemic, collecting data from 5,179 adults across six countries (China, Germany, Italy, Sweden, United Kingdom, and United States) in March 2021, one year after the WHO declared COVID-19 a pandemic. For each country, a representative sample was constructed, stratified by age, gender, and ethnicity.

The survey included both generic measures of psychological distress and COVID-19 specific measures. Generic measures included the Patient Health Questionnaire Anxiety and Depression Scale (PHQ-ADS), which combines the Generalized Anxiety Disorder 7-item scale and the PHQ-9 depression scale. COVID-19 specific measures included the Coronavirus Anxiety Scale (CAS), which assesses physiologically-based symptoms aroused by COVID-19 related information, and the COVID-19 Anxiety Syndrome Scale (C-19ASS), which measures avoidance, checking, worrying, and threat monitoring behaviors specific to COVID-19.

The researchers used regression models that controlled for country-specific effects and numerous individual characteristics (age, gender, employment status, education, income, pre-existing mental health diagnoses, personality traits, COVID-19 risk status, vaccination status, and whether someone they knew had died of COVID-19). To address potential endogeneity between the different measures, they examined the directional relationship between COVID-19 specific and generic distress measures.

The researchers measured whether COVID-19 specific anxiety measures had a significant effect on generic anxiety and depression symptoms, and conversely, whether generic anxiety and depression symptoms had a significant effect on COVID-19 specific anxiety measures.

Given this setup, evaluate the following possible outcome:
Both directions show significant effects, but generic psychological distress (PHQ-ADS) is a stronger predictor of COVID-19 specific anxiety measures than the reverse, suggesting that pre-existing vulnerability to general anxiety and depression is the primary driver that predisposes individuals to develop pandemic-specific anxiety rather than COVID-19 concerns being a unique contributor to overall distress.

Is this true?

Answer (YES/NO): NO